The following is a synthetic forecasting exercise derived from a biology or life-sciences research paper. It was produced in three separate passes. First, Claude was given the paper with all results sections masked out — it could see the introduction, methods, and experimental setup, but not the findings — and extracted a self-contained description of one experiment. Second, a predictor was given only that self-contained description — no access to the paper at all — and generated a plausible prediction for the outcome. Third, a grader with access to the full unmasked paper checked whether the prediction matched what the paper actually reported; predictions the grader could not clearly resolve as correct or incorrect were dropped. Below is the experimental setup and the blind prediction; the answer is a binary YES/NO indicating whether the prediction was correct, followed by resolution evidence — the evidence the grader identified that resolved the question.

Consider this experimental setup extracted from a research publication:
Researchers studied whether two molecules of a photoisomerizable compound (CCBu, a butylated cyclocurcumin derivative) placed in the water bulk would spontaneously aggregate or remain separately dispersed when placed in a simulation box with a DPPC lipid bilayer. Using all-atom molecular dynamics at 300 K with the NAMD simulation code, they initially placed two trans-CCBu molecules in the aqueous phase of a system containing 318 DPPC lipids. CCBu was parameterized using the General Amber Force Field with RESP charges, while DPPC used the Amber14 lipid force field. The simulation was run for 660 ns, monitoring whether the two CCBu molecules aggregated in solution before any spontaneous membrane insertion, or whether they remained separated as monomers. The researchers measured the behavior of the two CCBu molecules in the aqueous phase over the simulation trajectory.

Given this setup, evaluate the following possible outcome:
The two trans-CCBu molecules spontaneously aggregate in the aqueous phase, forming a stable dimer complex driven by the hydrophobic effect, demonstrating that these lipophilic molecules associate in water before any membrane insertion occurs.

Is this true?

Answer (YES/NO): NO